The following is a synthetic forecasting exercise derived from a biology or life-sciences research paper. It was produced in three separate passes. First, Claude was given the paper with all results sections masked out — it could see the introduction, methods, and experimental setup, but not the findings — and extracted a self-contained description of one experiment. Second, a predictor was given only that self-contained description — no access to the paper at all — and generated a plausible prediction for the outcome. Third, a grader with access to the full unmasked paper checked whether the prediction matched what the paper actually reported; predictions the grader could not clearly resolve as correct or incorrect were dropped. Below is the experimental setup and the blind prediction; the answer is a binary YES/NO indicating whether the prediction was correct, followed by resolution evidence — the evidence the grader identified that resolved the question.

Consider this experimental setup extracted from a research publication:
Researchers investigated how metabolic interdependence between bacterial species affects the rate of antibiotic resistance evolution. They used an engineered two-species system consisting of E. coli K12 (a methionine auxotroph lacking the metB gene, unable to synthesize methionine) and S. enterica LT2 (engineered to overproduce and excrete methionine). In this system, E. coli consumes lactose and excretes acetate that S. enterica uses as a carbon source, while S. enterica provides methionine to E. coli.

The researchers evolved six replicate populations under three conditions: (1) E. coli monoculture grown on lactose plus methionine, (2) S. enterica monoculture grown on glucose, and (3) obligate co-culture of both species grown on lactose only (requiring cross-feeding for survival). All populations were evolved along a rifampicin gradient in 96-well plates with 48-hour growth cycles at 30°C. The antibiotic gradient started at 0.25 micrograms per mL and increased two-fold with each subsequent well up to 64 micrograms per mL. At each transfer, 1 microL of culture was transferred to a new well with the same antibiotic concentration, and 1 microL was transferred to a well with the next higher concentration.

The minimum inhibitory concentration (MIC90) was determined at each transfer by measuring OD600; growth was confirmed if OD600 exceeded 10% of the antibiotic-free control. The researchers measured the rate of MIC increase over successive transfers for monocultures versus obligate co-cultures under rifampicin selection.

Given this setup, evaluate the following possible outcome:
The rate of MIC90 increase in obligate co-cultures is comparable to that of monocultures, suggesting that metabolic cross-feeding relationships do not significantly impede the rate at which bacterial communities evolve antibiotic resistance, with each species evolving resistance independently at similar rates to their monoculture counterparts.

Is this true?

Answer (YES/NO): NO